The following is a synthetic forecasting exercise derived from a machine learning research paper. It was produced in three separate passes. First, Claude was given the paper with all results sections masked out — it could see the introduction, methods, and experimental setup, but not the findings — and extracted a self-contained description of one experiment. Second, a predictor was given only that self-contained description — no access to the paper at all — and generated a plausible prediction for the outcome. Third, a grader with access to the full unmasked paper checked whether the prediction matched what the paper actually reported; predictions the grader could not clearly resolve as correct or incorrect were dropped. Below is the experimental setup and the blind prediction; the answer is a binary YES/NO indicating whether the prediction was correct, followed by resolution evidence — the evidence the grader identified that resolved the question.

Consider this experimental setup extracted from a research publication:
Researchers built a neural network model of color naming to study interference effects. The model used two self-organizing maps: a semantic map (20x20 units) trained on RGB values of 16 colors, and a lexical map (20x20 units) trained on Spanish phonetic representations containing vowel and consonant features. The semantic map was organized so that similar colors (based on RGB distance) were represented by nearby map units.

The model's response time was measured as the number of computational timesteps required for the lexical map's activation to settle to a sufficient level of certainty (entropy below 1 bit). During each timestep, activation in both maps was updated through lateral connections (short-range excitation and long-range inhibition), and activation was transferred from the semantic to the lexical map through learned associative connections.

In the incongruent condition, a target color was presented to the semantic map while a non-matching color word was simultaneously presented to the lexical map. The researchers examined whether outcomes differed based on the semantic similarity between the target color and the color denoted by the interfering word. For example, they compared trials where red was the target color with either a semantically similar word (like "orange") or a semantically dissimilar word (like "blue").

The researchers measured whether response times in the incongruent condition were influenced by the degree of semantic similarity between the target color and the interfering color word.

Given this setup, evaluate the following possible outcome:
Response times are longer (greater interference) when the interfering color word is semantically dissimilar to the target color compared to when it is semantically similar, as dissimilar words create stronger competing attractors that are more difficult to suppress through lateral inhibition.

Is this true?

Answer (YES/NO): NO